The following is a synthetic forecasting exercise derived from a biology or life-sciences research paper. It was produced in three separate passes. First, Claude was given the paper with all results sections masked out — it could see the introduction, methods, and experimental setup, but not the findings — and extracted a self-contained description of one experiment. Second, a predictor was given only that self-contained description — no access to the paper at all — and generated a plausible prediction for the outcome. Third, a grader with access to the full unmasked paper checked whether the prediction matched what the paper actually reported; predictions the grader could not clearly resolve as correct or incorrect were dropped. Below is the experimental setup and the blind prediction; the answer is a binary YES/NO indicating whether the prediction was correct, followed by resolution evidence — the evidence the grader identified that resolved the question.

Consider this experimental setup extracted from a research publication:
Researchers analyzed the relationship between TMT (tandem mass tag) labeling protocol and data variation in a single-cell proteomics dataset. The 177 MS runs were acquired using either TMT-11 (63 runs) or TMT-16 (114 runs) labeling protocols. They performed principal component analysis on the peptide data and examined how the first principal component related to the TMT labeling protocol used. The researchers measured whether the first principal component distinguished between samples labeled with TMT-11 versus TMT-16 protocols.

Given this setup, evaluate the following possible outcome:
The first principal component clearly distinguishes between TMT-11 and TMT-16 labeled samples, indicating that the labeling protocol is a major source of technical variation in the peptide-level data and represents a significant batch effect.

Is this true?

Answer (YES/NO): YES